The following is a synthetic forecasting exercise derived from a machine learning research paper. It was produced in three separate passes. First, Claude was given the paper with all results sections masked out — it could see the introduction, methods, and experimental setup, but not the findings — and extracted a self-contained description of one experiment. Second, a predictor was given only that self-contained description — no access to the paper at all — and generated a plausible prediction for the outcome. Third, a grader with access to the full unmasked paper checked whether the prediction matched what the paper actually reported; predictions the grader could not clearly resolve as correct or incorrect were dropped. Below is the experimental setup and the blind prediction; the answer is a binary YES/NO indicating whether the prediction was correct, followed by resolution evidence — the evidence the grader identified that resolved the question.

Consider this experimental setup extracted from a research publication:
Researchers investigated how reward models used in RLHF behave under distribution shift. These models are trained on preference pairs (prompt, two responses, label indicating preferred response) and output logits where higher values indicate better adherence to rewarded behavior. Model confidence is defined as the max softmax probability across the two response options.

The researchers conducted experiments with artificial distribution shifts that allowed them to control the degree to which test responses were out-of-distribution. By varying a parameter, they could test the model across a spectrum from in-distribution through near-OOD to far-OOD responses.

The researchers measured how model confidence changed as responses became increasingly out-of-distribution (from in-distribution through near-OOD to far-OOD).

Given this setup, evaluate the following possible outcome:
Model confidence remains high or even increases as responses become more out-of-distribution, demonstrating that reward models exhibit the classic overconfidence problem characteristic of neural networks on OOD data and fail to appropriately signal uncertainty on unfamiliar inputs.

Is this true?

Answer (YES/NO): NO